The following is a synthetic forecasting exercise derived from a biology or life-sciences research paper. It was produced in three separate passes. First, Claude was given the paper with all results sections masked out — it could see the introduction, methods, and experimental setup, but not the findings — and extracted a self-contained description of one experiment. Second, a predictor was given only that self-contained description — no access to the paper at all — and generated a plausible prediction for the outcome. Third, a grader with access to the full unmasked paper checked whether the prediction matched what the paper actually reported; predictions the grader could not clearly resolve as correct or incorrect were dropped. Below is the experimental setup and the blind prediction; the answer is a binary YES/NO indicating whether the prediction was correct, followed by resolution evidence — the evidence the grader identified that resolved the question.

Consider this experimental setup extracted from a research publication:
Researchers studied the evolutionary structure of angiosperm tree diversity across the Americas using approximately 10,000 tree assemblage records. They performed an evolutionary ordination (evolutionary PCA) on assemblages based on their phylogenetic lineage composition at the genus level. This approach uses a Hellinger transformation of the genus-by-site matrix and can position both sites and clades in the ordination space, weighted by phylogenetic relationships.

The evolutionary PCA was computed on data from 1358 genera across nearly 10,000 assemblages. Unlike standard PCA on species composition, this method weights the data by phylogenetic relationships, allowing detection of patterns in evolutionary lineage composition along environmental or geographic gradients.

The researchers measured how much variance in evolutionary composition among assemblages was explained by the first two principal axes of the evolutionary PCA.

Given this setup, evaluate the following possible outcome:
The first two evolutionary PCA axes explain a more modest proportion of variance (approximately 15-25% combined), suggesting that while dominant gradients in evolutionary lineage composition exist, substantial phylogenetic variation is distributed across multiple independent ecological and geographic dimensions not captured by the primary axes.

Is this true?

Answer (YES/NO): YES